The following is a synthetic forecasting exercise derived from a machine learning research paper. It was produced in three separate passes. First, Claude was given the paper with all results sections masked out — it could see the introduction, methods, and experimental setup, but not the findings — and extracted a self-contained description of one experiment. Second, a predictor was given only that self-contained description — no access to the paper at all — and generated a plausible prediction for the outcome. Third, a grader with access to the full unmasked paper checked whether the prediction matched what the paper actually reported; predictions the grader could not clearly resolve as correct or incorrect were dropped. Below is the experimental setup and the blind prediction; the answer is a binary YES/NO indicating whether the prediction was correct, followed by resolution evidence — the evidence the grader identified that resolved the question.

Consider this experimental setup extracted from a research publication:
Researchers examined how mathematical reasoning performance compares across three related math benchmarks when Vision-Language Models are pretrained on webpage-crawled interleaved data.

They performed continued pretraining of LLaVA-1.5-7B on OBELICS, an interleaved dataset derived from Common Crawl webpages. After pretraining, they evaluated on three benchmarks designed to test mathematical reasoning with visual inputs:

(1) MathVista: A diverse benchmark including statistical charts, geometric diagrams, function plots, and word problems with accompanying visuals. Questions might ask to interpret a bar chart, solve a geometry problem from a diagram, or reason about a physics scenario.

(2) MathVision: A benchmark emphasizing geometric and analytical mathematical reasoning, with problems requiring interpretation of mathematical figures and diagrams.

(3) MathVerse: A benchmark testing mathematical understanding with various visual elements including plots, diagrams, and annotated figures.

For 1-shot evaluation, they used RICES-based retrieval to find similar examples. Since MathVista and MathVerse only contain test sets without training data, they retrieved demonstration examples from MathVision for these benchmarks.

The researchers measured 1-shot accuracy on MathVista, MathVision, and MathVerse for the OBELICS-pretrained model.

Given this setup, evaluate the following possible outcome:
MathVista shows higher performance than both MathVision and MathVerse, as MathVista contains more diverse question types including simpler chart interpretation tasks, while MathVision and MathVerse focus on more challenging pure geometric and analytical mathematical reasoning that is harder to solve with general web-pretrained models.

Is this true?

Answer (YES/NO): YES